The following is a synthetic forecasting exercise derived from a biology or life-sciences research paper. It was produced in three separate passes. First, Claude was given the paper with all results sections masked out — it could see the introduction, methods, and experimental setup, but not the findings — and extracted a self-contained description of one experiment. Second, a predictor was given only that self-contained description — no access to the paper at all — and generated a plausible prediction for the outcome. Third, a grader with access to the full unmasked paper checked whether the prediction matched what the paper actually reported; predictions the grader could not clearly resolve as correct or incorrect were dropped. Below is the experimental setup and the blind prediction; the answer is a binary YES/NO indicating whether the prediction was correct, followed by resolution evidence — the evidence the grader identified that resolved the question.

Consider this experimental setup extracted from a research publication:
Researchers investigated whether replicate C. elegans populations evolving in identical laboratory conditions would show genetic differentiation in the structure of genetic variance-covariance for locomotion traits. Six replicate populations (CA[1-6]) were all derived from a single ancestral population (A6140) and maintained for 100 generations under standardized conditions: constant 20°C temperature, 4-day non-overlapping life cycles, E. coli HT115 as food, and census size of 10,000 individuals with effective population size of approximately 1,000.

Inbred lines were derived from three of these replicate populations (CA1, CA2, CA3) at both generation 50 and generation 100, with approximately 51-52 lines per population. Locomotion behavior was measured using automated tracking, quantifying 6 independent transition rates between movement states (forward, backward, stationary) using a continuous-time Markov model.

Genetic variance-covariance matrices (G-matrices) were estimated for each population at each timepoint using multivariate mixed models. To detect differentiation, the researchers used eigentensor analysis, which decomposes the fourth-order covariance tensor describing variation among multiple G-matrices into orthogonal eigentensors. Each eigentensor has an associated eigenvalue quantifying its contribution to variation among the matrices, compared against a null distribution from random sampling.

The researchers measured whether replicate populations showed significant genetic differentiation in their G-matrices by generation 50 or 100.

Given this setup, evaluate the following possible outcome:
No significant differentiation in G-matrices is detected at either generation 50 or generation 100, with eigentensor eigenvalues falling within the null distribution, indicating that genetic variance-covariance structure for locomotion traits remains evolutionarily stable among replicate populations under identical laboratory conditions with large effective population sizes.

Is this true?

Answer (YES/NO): NO